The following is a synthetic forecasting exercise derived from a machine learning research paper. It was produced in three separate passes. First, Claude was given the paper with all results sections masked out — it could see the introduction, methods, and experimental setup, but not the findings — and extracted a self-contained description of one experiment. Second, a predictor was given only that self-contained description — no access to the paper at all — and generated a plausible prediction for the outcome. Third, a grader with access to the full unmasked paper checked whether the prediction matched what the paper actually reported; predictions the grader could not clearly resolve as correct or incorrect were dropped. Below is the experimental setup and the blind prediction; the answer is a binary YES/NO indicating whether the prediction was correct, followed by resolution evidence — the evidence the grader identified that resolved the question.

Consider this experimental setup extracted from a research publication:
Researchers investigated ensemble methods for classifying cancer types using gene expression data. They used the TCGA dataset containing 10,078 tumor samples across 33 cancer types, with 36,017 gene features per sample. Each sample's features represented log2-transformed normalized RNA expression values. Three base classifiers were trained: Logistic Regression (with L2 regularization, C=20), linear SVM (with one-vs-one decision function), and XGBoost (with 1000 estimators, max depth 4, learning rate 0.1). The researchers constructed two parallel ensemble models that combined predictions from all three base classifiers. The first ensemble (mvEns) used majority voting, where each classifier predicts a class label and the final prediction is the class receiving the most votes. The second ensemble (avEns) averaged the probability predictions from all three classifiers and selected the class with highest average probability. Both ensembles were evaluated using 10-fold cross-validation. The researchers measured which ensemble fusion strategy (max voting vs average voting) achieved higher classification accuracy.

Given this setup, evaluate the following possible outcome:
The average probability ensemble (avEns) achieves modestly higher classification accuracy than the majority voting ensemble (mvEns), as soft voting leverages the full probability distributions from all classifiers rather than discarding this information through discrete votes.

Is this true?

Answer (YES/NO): YES